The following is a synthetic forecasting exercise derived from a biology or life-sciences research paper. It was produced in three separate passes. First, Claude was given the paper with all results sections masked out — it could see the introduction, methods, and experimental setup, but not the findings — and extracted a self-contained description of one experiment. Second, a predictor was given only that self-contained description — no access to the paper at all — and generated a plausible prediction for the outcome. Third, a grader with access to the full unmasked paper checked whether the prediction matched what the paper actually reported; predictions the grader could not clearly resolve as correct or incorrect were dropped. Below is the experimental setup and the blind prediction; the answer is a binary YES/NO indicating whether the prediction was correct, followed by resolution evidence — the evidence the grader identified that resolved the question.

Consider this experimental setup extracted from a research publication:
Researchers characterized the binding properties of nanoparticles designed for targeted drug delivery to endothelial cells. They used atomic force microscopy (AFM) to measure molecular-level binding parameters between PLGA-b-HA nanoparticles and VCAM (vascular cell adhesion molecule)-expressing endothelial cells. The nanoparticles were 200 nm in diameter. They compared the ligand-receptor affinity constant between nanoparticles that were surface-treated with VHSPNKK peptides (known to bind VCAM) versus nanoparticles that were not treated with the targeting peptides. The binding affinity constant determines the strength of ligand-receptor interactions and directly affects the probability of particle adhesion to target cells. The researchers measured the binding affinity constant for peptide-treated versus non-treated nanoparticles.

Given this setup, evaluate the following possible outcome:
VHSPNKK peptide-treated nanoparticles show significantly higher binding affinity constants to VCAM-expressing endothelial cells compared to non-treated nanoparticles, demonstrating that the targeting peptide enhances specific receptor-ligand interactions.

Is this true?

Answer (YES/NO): YES